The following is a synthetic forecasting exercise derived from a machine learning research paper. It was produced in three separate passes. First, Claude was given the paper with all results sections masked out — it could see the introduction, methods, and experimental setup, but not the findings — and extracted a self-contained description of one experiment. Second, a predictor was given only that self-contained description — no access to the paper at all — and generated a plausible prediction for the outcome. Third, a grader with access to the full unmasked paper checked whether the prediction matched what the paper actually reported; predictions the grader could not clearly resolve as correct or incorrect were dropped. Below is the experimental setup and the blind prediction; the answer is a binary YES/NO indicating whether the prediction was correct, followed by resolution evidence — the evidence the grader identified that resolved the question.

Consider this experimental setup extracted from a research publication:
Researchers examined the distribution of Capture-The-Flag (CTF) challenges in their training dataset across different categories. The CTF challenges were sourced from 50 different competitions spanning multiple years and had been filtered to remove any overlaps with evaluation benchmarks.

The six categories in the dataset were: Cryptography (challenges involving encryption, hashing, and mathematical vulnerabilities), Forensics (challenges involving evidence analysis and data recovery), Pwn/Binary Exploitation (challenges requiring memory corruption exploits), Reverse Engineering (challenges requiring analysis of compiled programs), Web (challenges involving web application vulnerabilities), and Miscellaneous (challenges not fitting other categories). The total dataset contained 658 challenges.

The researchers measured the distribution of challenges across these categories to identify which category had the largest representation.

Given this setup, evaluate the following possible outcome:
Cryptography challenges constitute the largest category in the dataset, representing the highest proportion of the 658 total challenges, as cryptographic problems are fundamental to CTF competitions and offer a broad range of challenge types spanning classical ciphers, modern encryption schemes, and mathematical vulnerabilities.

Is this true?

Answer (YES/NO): YES